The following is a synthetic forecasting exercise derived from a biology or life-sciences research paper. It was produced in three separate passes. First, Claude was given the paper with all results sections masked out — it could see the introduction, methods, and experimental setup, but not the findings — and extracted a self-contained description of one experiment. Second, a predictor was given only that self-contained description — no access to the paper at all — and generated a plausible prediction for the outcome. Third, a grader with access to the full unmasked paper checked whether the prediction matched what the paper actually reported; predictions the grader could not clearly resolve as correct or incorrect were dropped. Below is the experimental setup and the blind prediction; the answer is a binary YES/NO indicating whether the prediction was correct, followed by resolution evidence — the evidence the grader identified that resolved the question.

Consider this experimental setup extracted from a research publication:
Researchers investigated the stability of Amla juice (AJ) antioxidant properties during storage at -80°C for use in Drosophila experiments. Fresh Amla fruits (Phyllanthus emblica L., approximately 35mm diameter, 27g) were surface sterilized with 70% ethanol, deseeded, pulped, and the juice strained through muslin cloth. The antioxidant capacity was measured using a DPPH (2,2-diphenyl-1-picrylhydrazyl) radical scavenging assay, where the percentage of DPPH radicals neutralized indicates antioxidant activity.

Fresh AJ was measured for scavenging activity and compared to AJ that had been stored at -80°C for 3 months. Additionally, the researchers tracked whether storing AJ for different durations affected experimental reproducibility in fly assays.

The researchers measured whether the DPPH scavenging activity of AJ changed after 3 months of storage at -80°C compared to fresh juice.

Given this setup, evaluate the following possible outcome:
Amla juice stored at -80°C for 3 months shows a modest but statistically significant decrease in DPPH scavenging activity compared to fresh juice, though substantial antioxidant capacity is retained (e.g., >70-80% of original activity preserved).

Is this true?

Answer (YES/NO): NO